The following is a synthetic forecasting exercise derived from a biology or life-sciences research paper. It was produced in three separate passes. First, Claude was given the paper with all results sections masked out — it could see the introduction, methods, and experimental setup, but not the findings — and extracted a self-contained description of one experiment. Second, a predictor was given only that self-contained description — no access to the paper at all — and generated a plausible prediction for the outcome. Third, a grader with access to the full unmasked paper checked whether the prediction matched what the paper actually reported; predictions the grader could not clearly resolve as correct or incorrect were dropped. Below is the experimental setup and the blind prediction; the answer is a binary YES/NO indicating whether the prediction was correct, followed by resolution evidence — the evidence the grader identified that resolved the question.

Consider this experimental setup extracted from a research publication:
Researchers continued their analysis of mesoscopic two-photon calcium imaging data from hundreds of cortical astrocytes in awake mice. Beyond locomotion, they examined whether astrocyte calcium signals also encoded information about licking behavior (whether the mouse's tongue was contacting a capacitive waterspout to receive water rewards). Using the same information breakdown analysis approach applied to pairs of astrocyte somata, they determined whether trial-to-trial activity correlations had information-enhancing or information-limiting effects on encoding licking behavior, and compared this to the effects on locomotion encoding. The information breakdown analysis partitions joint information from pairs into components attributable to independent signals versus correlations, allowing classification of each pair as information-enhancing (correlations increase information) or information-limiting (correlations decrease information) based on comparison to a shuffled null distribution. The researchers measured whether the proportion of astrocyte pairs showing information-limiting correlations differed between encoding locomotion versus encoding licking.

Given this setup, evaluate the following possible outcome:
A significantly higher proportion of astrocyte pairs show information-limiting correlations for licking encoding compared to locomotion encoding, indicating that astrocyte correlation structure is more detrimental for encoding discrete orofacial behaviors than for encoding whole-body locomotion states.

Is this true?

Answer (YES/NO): NO